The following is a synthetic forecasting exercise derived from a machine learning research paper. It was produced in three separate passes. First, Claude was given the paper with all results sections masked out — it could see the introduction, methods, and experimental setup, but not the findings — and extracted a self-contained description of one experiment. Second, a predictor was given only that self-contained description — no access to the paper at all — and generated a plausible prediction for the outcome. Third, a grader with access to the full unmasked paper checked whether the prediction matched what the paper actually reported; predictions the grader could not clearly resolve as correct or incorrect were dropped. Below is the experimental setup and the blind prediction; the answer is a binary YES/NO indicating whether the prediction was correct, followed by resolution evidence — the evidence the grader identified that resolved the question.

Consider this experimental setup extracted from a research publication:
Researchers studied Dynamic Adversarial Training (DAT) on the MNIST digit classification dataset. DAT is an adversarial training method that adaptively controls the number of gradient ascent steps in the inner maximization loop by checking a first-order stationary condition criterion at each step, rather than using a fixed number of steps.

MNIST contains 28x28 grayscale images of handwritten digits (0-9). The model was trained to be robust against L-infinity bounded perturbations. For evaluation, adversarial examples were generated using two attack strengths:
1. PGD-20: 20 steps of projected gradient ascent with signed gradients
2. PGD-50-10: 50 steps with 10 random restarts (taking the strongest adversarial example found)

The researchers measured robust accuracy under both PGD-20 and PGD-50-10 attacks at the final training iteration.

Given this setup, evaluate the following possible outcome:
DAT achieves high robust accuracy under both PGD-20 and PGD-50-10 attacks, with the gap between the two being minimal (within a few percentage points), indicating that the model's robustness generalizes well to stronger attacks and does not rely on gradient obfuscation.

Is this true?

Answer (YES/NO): NO